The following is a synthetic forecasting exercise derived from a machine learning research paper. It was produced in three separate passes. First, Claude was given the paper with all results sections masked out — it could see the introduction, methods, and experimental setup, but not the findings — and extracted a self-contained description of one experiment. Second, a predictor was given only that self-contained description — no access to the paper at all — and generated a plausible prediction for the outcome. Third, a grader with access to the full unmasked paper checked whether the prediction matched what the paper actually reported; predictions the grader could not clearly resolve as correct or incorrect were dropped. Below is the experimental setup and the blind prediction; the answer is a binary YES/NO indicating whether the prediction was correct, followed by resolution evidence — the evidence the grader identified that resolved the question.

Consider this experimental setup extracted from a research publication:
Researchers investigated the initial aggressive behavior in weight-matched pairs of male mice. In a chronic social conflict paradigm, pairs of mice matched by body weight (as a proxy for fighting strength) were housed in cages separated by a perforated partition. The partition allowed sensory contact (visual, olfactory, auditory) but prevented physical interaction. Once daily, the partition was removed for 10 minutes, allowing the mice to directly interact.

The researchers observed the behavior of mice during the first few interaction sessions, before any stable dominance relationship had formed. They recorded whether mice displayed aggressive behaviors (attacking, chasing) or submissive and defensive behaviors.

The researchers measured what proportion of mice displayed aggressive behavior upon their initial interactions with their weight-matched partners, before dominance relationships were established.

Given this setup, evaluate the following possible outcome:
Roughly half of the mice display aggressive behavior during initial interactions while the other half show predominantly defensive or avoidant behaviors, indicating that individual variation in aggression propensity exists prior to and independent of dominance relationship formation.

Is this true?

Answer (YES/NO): NO